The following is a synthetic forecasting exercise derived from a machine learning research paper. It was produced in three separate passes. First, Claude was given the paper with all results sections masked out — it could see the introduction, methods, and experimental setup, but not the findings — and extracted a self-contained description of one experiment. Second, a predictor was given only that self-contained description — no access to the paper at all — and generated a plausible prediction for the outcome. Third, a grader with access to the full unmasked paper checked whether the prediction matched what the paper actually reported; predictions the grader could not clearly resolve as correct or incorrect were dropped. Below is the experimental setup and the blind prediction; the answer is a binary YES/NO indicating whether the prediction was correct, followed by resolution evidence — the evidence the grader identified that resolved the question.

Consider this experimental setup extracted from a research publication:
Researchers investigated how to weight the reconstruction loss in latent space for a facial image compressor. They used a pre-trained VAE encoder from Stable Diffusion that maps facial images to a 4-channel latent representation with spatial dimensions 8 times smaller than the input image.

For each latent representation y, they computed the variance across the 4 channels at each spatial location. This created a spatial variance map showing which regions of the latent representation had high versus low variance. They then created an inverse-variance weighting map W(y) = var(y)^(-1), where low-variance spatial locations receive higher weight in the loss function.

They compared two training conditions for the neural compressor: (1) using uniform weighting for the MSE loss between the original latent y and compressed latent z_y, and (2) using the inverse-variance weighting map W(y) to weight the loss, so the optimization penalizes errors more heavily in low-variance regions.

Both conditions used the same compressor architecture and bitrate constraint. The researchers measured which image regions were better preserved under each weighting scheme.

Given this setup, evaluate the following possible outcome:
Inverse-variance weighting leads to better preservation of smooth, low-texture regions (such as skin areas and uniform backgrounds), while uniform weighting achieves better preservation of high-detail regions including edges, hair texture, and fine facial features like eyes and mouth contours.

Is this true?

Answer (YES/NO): NO